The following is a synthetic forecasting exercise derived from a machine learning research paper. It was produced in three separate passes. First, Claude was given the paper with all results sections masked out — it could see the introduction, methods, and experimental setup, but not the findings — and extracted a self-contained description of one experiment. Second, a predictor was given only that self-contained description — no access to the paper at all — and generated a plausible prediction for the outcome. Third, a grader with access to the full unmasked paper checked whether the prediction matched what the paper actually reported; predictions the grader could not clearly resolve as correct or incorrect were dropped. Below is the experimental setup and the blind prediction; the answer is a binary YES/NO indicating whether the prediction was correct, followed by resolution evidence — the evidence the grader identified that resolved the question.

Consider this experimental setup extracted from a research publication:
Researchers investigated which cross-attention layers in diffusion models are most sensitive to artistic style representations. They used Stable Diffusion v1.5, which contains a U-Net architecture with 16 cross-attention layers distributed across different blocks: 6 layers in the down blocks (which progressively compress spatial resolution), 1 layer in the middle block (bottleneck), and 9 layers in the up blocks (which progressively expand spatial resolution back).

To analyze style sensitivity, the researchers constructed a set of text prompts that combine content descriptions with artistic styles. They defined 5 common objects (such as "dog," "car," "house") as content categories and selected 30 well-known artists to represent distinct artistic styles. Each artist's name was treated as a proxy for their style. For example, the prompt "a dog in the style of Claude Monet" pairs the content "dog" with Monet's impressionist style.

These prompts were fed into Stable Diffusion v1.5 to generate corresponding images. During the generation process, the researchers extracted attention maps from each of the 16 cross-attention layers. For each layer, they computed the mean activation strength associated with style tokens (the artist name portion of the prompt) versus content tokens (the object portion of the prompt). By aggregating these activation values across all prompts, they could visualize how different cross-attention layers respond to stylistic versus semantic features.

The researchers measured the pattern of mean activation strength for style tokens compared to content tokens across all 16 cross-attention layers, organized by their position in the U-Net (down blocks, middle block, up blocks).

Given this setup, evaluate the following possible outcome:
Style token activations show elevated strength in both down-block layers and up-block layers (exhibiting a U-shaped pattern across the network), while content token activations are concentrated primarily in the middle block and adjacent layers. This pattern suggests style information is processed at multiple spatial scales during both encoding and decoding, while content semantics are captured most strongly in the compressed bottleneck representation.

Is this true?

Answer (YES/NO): NO